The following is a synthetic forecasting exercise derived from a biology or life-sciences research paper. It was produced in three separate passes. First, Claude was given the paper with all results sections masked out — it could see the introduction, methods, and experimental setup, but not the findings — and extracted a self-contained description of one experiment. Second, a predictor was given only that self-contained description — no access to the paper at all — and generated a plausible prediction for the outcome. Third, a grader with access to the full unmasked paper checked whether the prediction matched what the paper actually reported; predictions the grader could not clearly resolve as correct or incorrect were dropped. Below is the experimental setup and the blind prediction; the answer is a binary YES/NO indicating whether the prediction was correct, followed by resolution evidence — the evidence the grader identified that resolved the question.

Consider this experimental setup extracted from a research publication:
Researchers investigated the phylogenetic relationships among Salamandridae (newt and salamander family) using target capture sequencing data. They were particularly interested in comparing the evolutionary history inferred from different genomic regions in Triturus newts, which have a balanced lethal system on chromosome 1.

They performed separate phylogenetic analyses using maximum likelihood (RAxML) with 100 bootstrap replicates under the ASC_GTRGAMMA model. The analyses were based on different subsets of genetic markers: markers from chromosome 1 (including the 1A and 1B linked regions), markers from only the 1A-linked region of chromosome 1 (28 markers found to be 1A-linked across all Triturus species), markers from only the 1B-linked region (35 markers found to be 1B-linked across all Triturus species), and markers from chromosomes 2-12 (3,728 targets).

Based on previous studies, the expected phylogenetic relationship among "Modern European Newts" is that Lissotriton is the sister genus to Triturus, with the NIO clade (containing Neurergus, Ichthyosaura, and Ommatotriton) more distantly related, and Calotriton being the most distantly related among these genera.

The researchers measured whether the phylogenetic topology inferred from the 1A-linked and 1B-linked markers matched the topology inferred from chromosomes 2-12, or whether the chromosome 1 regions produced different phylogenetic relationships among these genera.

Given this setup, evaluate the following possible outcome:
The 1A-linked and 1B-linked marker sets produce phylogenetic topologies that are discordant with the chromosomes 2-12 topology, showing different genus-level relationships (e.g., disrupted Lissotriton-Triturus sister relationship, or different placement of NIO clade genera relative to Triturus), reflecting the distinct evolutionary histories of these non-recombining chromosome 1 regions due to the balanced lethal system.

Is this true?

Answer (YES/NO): YES